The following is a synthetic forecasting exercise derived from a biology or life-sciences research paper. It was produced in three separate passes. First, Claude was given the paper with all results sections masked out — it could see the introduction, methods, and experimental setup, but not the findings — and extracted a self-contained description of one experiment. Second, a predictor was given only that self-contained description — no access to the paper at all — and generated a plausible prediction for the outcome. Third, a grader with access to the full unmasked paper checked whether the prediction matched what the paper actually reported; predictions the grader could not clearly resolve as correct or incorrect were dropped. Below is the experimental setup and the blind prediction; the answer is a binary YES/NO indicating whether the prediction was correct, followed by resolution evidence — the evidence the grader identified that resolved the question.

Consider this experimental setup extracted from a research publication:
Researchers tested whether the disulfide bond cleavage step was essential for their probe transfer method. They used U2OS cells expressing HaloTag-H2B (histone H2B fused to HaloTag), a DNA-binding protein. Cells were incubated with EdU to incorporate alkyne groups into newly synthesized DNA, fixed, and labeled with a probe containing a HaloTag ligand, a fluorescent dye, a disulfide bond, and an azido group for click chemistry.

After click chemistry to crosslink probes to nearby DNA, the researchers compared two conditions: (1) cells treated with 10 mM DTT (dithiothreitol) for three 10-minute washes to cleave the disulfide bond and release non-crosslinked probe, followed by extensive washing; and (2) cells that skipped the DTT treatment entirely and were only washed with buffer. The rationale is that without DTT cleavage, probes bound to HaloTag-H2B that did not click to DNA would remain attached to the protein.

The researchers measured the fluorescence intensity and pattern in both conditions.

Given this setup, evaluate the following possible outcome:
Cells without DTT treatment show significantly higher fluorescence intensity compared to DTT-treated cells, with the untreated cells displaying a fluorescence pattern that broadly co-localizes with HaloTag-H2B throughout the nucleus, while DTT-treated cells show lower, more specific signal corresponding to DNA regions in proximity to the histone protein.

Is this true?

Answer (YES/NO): YES